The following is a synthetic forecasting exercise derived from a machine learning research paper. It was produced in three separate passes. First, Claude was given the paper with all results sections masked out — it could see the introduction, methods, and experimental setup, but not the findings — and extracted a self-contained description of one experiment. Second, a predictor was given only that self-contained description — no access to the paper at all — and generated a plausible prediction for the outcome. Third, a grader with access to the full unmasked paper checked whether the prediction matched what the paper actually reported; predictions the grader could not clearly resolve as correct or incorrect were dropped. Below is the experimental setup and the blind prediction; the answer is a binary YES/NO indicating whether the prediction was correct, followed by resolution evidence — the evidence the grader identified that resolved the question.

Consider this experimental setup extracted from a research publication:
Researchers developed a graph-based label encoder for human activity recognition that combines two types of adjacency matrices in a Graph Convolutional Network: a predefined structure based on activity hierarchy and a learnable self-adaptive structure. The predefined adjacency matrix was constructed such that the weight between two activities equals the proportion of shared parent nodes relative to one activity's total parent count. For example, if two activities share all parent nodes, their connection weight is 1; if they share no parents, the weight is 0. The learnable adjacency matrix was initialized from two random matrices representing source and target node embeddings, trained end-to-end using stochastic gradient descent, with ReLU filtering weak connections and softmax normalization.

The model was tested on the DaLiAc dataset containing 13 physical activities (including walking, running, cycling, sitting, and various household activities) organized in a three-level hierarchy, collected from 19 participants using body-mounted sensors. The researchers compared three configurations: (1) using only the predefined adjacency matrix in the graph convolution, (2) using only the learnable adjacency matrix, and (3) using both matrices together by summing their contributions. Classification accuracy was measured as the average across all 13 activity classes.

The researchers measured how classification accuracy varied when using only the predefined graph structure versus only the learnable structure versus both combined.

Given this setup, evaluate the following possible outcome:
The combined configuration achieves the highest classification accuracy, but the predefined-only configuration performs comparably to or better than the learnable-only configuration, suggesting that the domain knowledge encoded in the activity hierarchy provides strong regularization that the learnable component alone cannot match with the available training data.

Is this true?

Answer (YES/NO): NO